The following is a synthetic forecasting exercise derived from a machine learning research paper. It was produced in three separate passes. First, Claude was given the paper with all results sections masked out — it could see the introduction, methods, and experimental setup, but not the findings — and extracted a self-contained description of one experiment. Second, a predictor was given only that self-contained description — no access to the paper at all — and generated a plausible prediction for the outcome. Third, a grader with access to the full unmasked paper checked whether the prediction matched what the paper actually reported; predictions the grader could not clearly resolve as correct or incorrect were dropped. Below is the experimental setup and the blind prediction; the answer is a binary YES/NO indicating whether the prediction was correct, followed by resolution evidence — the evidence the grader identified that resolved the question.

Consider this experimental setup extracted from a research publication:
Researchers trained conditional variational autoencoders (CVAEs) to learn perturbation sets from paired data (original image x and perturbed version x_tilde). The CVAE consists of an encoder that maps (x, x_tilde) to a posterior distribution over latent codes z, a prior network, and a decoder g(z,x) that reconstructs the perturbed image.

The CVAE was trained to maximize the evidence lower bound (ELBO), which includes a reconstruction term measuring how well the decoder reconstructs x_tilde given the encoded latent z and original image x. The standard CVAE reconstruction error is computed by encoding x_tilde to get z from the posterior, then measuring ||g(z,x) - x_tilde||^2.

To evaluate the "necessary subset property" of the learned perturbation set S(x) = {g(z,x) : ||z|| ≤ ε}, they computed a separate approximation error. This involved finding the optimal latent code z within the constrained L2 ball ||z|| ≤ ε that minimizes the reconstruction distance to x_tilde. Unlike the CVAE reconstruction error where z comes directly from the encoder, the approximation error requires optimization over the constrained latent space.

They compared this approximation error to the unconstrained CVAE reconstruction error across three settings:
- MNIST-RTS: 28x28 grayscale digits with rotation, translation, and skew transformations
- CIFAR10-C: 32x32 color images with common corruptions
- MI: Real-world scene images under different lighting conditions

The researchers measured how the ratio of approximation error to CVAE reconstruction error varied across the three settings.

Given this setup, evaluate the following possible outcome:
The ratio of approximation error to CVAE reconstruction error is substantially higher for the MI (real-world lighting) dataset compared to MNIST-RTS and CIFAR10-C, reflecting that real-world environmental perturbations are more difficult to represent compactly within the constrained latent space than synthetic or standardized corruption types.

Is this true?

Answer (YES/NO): NO